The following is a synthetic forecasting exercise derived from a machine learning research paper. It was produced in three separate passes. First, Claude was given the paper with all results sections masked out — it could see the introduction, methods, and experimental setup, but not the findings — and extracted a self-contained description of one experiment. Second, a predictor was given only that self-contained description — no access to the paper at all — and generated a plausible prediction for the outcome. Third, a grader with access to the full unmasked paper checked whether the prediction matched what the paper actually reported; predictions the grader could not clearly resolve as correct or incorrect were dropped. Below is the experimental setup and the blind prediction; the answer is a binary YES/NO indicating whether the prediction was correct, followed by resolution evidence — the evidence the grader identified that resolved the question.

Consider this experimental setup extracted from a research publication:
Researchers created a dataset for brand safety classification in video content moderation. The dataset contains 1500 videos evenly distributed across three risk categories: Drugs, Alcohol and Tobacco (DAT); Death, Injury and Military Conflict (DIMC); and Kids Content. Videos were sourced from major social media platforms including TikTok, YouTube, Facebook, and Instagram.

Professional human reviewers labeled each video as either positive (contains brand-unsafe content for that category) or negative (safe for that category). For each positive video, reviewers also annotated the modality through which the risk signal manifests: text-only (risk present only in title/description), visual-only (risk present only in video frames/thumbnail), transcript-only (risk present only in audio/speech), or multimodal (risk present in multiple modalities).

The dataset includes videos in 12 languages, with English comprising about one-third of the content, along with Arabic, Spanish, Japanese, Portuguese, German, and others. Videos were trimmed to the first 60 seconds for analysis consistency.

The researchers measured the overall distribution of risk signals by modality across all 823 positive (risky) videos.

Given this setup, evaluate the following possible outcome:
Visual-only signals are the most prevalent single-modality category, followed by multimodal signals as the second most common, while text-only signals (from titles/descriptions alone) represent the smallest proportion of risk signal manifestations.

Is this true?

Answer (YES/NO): NO